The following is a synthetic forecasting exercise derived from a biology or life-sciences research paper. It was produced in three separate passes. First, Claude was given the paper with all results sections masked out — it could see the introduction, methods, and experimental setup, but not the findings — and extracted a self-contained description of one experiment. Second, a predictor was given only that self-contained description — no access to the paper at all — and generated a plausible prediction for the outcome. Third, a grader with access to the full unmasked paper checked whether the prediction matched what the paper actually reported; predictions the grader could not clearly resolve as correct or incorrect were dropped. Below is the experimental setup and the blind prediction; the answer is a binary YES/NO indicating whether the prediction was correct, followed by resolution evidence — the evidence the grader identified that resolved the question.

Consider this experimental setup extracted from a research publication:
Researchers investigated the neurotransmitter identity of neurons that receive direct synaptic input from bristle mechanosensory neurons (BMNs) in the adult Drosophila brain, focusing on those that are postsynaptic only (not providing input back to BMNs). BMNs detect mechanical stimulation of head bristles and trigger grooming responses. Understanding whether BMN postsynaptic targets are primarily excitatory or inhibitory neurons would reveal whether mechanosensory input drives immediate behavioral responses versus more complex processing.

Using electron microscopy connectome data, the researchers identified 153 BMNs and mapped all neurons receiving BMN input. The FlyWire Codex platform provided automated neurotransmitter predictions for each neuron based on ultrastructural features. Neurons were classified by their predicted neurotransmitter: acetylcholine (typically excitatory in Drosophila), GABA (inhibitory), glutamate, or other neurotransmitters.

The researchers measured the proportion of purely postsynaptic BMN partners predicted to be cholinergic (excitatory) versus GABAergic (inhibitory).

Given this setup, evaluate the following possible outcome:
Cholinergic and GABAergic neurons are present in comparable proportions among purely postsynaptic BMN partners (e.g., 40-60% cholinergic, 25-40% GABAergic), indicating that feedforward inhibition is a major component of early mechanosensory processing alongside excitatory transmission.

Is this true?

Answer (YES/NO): YES